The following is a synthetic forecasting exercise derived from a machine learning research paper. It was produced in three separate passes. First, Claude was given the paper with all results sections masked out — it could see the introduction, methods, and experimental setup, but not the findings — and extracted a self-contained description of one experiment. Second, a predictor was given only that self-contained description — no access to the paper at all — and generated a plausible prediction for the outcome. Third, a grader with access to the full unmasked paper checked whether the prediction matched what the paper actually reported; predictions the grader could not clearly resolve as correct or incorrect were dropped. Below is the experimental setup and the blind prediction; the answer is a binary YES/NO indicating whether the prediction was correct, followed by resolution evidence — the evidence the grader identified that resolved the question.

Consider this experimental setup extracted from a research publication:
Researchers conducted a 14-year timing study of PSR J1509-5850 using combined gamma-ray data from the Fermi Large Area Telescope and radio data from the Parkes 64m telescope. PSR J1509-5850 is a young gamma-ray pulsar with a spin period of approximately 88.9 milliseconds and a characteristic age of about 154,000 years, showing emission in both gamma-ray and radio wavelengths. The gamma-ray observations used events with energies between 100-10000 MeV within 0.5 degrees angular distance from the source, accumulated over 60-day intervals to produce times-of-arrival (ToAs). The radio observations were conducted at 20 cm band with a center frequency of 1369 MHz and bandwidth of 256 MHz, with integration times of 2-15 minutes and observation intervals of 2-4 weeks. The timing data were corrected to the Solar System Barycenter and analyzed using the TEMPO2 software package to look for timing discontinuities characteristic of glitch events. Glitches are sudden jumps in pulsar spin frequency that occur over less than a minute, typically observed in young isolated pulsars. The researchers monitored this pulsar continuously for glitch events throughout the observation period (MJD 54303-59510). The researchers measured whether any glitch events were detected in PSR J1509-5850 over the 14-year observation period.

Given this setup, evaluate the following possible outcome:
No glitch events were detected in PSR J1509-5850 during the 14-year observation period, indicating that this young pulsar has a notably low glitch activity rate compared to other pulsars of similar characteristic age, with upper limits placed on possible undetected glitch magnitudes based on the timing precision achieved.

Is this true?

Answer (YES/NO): NO